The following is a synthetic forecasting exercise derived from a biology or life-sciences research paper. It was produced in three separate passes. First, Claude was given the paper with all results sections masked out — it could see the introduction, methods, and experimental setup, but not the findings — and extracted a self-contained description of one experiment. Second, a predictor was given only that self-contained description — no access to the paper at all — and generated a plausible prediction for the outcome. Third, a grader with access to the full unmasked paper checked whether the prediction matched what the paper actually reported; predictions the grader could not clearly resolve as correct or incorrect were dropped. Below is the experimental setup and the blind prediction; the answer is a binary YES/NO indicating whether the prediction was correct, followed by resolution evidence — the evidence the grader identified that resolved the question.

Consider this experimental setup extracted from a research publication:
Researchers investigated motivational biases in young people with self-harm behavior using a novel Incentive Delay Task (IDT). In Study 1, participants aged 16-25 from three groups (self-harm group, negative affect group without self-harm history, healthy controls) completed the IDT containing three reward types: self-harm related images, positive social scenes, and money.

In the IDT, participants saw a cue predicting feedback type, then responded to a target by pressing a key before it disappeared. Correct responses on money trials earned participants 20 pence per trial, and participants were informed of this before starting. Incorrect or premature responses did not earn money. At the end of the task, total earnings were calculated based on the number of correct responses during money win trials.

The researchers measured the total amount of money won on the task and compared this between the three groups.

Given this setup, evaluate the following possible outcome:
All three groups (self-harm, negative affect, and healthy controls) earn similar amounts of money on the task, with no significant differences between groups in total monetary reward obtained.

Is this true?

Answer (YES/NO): NO